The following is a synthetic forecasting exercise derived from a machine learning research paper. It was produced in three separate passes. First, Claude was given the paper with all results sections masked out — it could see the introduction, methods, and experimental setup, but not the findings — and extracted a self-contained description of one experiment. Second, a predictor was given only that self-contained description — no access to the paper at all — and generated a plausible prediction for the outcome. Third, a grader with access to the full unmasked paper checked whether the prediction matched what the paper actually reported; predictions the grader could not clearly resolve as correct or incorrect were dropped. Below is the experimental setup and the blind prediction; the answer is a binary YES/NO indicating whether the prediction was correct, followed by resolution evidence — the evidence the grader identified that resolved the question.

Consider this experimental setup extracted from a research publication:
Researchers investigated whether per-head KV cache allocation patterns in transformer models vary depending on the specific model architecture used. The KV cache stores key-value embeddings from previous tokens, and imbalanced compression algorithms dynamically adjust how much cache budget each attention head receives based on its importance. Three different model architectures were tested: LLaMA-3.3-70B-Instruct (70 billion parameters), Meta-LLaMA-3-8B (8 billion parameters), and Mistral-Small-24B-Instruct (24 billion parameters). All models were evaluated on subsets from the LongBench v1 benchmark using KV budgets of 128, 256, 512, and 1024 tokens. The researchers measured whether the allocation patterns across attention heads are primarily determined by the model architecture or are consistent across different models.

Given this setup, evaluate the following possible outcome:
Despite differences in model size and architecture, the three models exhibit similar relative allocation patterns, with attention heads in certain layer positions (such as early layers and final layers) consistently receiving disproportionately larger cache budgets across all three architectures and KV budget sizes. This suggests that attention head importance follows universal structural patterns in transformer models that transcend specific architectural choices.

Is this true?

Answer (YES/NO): NO